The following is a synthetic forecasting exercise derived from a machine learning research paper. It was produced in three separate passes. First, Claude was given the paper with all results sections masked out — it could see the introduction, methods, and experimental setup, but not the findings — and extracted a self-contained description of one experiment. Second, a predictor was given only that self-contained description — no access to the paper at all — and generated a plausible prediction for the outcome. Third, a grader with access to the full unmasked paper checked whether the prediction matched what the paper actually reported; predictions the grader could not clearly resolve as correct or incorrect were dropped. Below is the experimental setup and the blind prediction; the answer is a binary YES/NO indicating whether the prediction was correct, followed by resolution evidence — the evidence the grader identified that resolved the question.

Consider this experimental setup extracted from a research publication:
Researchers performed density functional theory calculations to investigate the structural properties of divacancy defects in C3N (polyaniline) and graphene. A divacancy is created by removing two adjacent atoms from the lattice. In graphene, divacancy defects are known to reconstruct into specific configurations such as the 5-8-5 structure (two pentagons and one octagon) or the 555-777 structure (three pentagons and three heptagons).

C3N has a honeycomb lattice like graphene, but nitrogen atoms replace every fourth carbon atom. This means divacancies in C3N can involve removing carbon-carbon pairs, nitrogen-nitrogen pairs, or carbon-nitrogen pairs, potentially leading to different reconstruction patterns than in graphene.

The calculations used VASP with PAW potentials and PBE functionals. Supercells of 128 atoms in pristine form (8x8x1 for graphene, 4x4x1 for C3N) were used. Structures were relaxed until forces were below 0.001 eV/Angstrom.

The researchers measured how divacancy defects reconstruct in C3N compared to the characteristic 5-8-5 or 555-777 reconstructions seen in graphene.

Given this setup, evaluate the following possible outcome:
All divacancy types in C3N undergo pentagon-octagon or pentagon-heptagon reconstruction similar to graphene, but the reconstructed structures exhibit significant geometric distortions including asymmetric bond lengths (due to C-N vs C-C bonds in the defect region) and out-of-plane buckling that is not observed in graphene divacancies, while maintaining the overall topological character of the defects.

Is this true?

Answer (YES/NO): NO